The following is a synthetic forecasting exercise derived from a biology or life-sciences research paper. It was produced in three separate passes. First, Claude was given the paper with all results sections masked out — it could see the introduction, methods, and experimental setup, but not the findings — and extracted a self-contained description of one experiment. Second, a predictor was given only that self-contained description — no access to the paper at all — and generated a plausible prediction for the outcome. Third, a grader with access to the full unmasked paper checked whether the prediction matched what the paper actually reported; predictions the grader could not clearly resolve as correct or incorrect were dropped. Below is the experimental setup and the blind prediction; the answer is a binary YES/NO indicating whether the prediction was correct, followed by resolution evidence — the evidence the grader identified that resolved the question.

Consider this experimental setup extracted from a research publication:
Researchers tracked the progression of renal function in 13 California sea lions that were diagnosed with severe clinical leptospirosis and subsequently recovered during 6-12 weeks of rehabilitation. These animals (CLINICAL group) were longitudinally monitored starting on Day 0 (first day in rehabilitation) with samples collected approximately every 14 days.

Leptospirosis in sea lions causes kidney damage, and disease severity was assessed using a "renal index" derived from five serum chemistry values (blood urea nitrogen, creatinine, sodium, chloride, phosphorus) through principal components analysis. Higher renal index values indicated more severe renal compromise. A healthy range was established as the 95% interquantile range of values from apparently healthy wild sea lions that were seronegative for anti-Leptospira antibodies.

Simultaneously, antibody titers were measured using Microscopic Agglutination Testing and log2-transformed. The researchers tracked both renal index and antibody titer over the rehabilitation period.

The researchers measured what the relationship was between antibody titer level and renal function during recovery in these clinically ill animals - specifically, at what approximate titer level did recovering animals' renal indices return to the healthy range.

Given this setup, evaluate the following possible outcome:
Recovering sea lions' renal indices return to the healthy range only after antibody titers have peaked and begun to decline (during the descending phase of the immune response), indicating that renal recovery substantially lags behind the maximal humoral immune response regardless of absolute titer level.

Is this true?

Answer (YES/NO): NO